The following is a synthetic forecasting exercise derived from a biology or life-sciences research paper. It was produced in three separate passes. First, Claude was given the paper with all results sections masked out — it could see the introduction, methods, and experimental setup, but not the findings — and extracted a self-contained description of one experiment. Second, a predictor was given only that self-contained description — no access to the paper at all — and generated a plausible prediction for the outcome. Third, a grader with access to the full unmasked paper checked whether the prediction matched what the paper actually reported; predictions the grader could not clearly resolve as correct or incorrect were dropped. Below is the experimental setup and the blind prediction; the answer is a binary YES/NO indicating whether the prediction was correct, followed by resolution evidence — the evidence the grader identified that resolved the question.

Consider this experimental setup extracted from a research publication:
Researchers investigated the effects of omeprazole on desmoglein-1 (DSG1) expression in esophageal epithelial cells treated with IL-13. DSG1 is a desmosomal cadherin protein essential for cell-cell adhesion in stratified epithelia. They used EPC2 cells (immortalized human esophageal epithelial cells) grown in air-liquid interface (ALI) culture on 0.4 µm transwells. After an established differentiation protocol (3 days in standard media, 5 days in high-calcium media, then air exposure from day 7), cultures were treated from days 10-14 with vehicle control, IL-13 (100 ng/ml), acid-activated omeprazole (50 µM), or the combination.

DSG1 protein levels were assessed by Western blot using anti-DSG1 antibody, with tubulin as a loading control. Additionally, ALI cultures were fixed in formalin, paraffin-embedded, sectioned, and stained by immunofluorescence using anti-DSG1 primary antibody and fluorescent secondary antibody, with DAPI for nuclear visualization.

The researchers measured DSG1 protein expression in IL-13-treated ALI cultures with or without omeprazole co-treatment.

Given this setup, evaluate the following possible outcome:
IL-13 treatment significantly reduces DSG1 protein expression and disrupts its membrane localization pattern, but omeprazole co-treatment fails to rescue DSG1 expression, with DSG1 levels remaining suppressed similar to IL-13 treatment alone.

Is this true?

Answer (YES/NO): NO